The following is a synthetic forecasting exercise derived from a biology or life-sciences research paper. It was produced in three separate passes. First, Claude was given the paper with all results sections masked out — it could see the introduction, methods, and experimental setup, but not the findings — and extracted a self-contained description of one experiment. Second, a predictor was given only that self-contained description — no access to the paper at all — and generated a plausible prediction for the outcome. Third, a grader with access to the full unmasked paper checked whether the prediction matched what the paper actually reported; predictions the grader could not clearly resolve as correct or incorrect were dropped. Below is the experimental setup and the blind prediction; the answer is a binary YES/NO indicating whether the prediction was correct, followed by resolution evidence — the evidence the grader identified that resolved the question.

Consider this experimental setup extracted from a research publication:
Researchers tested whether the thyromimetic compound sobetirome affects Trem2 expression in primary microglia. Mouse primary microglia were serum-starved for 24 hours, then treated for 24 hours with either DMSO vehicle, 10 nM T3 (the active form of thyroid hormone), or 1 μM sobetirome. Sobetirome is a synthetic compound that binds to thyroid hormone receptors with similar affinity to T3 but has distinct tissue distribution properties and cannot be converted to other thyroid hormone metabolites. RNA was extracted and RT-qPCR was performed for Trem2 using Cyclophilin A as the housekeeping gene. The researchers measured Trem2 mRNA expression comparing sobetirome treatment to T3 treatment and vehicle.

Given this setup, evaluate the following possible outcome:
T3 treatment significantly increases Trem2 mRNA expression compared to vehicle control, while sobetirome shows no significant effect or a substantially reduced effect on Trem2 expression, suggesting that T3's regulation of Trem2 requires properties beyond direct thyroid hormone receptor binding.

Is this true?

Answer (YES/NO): NO